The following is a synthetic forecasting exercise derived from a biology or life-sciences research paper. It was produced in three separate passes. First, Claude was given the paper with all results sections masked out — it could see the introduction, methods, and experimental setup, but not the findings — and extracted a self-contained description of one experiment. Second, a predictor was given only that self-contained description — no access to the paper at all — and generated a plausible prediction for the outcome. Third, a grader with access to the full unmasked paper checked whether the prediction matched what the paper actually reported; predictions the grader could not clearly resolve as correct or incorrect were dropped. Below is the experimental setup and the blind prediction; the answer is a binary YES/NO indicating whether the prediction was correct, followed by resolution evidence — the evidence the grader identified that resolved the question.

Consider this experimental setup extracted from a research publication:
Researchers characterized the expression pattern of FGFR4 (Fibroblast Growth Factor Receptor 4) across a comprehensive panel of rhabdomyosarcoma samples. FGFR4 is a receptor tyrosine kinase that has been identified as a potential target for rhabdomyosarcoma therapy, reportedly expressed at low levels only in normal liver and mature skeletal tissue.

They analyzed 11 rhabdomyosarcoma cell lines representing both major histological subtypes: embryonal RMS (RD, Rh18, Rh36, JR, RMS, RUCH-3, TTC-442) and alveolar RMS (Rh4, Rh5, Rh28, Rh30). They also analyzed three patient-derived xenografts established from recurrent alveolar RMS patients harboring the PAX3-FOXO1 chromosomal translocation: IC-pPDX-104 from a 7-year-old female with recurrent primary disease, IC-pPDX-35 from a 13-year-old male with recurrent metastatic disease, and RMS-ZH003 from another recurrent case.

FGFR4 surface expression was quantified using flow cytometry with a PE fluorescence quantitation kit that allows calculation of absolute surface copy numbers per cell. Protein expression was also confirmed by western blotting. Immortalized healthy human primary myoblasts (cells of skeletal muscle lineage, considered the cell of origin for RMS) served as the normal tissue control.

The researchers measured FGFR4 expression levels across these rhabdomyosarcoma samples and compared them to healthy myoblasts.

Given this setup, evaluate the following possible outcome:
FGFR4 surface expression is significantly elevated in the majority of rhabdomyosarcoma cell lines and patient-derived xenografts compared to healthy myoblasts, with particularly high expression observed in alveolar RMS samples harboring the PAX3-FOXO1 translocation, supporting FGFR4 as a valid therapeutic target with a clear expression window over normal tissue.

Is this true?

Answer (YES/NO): NO